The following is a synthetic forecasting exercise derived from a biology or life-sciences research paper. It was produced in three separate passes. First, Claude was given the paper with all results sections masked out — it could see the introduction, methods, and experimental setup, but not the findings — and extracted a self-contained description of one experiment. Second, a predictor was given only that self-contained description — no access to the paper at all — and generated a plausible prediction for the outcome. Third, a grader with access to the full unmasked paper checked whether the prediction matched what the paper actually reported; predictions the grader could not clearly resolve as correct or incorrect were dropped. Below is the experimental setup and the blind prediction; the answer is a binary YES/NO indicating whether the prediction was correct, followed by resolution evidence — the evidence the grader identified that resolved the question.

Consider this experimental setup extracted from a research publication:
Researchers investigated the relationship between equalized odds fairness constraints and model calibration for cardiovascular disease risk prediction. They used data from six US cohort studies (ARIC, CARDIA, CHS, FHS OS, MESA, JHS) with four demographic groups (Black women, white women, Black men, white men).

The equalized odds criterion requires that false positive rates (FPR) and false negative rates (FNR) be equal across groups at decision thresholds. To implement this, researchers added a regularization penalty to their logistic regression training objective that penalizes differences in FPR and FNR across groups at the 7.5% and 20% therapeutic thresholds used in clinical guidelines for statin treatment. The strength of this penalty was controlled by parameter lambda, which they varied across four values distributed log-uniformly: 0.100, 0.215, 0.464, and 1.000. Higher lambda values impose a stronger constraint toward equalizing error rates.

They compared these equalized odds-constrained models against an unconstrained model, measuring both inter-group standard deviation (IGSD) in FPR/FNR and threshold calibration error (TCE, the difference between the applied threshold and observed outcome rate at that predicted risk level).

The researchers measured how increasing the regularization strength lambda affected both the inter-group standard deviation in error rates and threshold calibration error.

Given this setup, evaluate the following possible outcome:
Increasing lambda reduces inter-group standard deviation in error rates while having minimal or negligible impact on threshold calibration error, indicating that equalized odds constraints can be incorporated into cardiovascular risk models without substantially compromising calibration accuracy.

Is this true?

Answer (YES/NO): NO